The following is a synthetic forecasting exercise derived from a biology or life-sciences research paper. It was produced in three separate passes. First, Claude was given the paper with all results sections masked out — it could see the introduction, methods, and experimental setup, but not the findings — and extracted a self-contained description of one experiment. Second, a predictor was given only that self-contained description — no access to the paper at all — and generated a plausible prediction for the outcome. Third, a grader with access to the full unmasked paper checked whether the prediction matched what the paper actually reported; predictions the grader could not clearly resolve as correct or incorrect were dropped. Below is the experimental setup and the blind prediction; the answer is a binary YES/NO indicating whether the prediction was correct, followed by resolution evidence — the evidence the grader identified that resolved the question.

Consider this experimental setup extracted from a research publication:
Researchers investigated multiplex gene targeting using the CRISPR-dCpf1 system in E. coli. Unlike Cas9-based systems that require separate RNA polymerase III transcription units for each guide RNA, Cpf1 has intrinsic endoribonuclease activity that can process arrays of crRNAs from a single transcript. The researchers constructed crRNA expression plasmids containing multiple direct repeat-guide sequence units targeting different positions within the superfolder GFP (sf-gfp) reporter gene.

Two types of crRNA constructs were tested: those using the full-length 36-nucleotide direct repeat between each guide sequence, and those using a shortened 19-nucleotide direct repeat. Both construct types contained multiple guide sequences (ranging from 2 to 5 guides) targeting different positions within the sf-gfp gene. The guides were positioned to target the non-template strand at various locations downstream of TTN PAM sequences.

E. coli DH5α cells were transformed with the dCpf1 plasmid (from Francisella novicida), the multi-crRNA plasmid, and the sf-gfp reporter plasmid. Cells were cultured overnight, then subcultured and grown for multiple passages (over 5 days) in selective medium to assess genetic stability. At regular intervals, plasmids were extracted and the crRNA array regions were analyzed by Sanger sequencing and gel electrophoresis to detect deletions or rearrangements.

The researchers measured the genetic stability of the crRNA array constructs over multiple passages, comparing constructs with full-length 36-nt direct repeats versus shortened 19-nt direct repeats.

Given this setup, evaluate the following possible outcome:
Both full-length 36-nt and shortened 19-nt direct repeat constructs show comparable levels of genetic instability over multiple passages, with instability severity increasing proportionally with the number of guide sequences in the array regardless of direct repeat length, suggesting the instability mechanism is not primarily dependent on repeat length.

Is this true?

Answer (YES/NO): NO